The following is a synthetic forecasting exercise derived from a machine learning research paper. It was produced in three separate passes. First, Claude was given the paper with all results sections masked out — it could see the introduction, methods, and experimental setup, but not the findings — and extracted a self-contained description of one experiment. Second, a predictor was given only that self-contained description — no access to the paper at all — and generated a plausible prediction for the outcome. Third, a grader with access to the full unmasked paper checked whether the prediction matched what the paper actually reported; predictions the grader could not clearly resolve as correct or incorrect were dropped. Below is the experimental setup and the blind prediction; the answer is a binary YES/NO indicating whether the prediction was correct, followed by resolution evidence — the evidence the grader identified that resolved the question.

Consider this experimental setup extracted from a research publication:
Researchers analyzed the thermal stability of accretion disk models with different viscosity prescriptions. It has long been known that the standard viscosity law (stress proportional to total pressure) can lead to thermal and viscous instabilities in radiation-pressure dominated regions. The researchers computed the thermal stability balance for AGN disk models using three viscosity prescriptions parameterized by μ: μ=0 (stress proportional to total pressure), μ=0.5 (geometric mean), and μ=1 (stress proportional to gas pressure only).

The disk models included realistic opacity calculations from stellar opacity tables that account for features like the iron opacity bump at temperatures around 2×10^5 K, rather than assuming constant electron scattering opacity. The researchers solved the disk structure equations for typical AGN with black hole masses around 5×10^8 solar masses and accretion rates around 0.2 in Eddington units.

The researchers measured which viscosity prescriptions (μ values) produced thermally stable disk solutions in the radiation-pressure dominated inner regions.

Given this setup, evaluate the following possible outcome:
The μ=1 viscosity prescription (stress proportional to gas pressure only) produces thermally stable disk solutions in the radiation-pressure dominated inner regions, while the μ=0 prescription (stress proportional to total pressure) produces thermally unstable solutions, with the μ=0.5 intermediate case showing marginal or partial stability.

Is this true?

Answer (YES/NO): NO